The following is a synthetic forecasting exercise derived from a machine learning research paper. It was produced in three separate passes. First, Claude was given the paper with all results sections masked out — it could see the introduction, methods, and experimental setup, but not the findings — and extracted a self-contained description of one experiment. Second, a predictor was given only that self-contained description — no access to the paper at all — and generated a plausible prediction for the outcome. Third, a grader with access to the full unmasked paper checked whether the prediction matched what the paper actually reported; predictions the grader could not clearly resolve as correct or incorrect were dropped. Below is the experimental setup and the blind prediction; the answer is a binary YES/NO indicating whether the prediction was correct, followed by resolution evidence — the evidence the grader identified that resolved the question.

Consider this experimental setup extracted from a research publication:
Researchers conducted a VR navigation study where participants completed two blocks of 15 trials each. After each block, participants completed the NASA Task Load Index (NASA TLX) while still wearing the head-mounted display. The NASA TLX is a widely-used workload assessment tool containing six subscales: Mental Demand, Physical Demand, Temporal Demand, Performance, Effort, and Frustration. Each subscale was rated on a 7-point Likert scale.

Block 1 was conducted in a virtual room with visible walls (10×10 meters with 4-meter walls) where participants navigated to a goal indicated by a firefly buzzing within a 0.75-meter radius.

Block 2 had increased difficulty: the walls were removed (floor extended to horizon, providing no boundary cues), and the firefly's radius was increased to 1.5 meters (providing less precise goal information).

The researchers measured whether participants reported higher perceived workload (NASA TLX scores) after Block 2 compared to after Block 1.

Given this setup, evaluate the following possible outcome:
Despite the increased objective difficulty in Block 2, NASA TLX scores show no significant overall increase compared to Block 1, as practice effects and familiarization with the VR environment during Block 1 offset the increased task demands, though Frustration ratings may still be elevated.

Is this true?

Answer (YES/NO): NO